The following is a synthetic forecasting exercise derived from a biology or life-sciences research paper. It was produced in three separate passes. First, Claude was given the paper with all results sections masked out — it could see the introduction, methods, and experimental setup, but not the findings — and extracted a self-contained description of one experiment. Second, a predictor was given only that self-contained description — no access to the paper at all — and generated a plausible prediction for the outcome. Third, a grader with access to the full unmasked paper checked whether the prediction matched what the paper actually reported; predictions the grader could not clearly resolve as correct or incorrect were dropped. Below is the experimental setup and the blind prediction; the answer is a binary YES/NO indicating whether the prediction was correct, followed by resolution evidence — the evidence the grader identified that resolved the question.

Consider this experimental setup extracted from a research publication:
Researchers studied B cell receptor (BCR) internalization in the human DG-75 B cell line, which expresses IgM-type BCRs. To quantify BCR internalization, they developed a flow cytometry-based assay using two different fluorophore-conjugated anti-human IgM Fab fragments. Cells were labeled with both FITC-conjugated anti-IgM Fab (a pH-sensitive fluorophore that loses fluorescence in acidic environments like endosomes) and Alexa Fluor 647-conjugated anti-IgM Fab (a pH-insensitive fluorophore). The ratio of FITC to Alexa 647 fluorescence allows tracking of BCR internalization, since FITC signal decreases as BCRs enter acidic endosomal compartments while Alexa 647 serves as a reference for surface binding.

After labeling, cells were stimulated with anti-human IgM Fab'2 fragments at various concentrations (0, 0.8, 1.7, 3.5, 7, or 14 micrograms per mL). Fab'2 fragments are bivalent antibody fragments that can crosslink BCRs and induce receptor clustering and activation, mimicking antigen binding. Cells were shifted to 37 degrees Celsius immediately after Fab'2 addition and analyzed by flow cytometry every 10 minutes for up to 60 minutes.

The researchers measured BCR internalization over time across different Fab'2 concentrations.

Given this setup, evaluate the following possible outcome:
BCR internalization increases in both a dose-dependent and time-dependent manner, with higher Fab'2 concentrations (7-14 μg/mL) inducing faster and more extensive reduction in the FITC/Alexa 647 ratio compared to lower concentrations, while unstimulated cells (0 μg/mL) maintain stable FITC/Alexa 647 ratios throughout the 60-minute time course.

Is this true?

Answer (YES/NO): NO